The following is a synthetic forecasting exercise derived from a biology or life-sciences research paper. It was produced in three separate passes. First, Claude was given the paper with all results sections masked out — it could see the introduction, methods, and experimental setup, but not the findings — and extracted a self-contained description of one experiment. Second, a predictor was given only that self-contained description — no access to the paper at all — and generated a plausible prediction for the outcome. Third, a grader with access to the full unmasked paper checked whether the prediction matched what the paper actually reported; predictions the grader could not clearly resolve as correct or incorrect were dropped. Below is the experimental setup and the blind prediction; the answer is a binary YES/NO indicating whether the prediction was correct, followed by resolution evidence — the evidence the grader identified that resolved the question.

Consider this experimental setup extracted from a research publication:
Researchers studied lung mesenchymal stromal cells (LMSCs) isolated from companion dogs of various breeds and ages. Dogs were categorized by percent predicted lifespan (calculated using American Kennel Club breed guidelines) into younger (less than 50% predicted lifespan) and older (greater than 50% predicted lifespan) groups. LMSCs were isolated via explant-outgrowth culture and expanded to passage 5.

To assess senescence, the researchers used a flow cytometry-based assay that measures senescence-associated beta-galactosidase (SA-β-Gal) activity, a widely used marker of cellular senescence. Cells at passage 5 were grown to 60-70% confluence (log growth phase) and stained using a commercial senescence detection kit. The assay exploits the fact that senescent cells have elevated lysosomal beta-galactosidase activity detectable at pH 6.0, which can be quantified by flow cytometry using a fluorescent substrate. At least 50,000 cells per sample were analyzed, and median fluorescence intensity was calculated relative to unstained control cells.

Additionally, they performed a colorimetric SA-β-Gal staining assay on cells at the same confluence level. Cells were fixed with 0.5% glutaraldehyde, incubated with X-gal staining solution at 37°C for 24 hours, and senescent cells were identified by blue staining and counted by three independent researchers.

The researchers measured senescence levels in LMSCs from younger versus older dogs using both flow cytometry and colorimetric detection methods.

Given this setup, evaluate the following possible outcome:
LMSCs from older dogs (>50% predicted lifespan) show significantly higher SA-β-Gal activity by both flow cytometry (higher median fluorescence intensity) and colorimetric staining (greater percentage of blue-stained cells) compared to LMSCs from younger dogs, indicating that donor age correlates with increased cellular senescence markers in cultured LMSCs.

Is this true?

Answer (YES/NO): NO